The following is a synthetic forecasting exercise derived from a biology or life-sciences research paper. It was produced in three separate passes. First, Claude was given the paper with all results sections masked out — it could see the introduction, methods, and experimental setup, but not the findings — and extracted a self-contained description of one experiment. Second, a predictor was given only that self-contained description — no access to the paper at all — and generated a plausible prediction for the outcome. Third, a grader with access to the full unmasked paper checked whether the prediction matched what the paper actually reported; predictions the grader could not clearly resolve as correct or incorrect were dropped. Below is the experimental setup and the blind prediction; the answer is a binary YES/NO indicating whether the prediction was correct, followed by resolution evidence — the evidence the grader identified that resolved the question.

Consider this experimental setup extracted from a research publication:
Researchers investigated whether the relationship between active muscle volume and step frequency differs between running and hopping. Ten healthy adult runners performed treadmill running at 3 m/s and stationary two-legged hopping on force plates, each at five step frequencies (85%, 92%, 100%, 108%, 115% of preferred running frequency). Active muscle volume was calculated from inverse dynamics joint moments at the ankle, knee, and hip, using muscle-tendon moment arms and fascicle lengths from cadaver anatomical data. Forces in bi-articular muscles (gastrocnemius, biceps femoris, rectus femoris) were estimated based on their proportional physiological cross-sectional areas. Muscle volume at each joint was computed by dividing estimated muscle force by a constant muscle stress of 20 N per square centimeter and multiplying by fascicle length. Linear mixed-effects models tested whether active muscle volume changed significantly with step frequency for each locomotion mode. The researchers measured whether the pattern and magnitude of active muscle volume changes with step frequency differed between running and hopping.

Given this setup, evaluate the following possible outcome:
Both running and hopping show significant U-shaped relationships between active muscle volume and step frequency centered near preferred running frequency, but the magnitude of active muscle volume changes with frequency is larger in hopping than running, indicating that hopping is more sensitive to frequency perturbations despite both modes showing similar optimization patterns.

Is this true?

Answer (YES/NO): NO